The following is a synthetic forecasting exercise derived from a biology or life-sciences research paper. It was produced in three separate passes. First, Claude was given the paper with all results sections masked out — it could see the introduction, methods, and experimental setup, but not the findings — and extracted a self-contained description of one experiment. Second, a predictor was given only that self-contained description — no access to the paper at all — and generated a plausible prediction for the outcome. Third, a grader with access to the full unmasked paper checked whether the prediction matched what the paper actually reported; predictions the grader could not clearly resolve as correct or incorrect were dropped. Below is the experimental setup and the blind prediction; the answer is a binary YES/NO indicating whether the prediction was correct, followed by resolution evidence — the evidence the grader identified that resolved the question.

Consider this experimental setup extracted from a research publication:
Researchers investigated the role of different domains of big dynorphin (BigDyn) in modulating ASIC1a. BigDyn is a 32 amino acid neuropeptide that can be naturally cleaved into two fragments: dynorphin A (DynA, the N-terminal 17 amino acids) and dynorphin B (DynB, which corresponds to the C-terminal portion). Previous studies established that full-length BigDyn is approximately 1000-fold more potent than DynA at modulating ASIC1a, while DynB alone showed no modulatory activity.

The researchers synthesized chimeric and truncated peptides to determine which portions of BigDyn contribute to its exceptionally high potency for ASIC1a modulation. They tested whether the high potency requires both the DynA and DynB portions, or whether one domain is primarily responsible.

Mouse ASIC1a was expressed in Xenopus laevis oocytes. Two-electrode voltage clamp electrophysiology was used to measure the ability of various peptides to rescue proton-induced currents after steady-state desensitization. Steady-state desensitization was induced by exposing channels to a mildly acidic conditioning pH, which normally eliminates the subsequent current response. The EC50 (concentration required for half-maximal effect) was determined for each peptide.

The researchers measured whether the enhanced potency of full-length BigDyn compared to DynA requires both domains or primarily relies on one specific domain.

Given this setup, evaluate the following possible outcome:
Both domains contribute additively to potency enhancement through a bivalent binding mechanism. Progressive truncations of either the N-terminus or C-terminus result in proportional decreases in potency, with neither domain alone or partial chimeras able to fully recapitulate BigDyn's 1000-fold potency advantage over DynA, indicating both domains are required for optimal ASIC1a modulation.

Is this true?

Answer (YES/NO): NO